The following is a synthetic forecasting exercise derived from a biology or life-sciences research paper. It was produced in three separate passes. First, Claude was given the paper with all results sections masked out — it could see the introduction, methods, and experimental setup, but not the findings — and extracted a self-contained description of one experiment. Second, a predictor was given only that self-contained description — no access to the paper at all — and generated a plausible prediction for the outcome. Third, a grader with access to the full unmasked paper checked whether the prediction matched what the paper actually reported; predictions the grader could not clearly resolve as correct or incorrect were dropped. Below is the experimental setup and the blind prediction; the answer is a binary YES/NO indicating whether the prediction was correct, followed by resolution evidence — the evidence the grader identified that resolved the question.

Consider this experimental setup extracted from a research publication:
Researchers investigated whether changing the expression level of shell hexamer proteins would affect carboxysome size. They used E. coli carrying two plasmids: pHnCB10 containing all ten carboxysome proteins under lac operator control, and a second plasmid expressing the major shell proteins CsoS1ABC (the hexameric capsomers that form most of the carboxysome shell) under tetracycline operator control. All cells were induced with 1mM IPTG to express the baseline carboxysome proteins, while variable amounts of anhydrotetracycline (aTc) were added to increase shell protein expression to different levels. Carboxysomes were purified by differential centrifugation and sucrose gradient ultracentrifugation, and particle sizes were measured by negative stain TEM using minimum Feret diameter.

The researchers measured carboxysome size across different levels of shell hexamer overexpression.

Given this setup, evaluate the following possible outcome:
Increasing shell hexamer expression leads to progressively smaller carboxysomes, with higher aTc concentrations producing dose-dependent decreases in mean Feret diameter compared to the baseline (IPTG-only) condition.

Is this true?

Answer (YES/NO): NO